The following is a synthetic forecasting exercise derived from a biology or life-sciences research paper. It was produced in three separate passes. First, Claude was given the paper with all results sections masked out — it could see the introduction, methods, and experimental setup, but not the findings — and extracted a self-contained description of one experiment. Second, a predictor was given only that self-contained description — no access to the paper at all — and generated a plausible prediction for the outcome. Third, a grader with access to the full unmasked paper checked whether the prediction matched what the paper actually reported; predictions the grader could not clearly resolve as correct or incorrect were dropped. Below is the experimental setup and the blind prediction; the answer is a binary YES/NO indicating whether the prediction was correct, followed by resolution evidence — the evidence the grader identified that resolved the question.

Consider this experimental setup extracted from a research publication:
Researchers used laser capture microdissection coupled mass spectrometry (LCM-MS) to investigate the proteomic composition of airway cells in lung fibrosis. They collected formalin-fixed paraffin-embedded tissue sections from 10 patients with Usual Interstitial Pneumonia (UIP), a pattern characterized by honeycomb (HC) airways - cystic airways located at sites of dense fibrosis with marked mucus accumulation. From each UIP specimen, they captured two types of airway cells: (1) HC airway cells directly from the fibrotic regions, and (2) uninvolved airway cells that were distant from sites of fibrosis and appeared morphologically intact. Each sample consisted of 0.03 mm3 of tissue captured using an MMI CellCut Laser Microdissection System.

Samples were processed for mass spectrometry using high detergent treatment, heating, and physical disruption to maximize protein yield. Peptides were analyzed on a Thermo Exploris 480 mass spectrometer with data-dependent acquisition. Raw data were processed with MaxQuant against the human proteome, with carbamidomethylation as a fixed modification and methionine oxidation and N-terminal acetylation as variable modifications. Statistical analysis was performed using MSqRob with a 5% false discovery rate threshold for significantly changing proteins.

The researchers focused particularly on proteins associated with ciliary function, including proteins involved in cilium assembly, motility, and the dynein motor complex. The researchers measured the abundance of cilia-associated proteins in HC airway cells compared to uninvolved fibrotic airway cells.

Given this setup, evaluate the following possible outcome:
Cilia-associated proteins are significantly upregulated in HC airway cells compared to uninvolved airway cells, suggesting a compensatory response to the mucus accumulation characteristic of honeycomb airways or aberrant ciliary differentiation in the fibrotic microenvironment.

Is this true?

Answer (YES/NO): NO